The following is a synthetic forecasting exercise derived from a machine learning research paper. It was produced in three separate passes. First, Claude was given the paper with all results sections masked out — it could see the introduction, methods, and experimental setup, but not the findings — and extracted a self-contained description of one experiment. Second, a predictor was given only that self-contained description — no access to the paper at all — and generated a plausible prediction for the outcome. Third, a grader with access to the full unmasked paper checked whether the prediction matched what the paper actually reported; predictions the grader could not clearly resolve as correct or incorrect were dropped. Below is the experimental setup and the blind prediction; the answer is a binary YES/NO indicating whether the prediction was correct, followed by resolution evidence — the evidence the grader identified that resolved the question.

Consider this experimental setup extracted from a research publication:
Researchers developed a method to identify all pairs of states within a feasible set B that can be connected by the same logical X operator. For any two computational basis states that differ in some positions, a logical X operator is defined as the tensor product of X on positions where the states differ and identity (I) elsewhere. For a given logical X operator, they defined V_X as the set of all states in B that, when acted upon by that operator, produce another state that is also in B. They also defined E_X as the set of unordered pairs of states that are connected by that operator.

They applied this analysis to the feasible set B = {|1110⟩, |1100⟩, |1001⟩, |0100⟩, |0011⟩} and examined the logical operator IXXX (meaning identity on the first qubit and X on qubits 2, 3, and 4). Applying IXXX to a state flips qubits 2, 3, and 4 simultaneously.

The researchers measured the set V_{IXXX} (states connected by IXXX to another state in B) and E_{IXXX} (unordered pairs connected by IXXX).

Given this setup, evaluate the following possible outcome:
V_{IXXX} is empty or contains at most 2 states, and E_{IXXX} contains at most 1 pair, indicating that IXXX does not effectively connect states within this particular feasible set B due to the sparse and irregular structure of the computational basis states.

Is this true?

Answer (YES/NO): NO